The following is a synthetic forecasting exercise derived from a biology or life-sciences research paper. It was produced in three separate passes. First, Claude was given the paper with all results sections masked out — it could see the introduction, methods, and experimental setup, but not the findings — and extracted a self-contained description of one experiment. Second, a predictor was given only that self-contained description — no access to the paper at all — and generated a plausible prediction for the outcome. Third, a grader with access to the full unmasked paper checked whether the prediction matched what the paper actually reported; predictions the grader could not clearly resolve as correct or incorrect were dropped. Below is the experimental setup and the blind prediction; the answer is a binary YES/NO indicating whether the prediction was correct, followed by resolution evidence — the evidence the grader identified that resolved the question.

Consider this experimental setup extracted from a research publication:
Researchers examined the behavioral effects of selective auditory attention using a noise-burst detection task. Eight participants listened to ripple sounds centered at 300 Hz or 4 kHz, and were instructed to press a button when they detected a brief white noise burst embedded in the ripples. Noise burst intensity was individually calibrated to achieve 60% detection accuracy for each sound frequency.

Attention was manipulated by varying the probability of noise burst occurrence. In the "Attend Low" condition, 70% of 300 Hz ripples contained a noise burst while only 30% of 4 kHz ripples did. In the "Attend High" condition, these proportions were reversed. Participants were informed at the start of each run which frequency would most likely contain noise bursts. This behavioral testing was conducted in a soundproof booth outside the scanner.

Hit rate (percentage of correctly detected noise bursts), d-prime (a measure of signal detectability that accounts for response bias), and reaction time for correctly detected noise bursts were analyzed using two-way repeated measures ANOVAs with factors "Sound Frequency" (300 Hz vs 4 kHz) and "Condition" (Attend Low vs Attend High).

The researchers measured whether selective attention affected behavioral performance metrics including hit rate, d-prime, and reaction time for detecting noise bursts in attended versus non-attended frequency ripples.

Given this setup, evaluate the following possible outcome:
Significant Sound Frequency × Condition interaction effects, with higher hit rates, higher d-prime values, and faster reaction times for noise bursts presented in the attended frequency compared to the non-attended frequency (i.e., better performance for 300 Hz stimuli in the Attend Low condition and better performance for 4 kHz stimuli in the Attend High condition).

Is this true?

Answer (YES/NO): NO